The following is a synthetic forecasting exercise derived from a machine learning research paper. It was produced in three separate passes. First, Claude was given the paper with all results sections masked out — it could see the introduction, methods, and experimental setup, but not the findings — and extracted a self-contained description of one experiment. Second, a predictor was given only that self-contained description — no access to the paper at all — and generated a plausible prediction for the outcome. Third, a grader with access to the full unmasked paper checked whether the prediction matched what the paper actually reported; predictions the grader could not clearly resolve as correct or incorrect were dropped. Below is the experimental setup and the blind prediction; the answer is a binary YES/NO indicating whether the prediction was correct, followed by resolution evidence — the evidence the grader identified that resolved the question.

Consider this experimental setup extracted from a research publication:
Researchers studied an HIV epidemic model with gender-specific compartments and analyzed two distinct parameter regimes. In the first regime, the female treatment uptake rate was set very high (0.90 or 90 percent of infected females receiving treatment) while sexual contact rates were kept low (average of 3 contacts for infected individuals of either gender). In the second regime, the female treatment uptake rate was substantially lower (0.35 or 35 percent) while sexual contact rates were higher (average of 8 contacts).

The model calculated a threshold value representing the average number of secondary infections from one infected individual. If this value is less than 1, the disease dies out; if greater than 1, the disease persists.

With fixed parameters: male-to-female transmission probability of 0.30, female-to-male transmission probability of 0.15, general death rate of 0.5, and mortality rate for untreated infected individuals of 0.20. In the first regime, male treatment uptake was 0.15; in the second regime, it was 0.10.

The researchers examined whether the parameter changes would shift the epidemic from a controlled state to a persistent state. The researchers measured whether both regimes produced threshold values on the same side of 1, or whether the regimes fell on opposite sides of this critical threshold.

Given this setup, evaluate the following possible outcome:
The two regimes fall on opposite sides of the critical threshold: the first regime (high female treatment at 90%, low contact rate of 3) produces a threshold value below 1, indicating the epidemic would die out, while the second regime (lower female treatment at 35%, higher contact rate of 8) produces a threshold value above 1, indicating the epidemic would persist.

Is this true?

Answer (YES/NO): YES